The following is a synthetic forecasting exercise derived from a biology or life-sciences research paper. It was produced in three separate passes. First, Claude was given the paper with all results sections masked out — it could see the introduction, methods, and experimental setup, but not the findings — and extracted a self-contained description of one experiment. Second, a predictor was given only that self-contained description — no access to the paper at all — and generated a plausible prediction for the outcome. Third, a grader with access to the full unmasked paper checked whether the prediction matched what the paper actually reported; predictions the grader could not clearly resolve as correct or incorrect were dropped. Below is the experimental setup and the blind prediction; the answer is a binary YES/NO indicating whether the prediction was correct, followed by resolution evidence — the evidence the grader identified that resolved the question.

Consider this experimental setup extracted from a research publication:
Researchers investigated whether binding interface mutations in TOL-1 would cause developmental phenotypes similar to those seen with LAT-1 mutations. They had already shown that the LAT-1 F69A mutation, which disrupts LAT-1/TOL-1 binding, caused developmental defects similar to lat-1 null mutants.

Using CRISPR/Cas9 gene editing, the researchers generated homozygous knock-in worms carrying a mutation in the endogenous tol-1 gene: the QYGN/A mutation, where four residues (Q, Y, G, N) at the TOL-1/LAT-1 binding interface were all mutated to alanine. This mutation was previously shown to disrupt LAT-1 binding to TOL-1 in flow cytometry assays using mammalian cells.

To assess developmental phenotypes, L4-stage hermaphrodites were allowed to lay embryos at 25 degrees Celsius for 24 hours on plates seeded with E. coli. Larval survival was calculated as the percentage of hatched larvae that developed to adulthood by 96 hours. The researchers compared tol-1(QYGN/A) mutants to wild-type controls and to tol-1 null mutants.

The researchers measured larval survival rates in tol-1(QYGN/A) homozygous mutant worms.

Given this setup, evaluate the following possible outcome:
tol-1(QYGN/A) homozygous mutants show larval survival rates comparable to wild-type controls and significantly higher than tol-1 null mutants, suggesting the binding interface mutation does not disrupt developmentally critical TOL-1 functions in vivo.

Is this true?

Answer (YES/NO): NO